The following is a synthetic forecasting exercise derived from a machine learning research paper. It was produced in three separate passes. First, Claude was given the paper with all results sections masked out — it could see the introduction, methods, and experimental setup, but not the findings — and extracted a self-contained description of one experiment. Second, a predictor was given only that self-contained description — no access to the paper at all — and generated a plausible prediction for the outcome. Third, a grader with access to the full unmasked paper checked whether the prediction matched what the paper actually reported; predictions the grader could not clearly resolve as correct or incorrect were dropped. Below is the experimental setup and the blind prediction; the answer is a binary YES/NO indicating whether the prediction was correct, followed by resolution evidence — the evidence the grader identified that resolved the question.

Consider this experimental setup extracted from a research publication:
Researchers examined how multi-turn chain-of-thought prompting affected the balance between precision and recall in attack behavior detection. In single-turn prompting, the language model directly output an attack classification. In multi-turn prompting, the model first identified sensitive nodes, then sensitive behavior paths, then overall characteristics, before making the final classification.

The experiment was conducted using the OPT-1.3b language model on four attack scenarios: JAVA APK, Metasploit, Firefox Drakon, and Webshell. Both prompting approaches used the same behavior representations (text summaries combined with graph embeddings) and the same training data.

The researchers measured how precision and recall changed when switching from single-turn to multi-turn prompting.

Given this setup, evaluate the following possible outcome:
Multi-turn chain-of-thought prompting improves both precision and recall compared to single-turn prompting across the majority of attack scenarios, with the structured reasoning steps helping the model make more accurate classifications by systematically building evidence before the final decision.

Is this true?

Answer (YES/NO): YES